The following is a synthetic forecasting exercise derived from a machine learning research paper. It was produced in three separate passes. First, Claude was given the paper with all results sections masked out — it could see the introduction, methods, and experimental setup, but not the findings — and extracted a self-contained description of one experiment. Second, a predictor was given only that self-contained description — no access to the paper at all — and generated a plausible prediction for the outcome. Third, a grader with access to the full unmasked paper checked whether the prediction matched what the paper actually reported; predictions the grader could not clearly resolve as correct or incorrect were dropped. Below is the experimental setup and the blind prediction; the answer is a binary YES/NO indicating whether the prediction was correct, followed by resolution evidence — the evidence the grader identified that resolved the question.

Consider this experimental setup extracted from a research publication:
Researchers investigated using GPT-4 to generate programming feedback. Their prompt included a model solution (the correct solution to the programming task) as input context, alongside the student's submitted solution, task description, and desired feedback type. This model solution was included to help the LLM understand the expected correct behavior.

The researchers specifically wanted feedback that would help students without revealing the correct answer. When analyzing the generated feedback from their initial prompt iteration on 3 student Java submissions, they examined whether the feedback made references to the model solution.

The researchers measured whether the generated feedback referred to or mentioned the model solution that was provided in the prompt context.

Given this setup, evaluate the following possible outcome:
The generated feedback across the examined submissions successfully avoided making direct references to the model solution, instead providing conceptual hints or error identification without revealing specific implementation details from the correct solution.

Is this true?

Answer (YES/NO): NO